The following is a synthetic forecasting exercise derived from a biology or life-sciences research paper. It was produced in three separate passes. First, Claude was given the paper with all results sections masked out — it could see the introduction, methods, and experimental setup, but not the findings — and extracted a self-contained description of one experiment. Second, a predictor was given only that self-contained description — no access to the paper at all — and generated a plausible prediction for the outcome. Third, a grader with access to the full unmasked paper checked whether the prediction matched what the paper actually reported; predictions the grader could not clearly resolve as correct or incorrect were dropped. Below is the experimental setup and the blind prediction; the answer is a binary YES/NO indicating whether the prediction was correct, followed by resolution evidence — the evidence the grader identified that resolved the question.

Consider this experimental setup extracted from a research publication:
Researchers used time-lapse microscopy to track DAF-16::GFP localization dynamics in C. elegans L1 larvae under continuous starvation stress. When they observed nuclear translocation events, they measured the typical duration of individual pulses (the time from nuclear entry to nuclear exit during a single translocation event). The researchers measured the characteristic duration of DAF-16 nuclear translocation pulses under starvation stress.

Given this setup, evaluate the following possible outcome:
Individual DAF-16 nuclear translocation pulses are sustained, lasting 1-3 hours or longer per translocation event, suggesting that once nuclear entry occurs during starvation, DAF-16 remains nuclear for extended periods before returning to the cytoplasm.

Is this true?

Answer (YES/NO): YES